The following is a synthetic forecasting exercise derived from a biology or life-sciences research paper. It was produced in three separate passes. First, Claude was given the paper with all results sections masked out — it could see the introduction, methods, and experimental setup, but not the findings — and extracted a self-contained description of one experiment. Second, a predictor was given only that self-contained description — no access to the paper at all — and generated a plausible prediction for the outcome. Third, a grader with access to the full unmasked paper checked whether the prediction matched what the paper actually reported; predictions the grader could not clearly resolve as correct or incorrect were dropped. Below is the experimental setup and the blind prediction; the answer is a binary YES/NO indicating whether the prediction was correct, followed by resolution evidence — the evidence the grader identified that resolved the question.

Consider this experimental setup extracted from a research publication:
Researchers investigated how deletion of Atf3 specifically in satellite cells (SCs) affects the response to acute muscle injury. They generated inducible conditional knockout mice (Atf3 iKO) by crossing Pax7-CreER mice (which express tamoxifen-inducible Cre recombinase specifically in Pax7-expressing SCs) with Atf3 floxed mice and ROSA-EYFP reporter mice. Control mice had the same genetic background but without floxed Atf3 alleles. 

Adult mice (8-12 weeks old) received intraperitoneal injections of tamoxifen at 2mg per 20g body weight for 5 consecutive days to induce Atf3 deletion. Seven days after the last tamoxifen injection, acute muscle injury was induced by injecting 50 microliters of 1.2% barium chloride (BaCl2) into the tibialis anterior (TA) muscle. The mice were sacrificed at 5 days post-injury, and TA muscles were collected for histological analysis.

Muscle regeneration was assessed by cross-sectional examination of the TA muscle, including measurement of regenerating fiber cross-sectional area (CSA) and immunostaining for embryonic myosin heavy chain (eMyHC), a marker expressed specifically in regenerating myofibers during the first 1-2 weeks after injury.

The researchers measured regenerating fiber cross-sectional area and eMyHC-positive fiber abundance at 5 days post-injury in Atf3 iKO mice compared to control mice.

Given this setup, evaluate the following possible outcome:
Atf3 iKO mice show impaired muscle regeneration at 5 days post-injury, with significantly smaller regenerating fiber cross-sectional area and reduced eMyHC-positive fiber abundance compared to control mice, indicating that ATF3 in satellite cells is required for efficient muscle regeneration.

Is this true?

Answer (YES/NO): NO